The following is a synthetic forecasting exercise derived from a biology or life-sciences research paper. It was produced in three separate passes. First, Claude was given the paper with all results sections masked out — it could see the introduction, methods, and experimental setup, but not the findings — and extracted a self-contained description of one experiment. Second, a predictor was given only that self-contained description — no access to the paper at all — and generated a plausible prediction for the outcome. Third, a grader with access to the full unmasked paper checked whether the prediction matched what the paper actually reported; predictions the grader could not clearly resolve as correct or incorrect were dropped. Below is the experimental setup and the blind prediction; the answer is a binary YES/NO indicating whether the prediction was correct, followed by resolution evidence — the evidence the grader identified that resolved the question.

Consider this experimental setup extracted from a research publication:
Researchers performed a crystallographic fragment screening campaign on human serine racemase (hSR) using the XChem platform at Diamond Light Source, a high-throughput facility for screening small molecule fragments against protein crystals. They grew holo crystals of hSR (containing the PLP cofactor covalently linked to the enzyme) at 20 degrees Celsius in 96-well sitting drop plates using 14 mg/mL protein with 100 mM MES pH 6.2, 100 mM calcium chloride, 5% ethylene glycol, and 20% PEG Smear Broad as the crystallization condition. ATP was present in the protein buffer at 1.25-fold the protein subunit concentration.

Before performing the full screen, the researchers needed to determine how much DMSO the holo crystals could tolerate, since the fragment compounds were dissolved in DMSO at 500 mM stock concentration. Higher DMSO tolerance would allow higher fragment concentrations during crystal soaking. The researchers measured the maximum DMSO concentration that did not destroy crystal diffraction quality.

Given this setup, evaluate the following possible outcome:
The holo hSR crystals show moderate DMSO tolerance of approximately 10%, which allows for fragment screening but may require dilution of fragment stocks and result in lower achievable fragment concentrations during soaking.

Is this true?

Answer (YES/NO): NO